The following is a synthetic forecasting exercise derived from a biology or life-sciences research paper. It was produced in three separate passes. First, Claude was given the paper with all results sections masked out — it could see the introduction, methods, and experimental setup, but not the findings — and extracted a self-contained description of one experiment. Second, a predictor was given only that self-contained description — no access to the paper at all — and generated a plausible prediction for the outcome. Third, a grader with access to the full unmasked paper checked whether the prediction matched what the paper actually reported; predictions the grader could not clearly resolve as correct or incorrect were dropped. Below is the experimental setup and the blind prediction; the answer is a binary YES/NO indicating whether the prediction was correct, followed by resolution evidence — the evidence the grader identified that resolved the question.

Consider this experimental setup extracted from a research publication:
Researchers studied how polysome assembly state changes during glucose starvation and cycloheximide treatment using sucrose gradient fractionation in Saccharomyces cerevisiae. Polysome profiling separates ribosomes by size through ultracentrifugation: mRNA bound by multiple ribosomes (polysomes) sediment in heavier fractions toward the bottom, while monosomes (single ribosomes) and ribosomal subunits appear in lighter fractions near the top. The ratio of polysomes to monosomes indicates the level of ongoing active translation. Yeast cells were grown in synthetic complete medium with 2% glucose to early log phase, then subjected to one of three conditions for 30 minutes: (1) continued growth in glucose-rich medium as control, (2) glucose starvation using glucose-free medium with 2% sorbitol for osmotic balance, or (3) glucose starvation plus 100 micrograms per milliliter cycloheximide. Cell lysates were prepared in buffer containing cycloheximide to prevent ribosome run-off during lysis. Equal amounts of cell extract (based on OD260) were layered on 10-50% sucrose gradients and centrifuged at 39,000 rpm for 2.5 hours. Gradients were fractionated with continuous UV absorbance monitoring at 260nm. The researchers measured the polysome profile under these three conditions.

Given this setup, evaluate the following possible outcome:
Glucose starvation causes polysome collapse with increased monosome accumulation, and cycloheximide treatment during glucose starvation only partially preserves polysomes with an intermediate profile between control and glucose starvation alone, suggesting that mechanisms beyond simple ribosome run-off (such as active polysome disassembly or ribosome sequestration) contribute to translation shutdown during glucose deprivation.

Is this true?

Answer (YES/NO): NO